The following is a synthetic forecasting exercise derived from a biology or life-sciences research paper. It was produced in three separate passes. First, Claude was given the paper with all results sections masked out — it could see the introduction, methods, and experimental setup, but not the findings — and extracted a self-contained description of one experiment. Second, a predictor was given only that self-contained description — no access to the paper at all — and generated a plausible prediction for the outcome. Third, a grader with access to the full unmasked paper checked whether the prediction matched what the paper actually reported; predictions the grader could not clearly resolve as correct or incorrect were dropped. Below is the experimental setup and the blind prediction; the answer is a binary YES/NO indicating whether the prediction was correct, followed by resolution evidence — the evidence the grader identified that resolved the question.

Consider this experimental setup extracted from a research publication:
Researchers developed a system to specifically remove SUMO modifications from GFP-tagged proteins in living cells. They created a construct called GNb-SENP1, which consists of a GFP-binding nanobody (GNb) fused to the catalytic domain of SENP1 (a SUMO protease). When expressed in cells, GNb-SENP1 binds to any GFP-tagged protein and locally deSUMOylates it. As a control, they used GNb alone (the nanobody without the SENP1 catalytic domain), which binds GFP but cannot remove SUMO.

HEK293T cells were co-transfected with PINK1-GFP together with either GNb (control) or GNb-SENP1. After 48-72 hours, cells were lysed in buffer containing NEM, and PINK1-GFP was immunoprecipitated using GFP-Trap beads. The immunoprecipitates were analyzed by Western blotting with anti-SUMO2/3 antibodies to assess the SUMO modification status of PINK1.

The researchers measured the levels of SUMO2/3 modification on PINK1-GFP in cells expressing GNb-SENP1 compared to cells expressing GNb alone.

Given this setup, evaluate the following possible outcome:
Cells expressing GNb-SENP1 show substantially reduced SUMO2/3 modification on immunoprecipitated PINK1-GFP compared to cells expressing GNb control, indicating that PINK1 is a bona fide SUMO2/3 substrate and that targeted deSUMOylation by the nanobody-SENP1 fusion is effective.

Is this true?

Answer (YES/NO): YES